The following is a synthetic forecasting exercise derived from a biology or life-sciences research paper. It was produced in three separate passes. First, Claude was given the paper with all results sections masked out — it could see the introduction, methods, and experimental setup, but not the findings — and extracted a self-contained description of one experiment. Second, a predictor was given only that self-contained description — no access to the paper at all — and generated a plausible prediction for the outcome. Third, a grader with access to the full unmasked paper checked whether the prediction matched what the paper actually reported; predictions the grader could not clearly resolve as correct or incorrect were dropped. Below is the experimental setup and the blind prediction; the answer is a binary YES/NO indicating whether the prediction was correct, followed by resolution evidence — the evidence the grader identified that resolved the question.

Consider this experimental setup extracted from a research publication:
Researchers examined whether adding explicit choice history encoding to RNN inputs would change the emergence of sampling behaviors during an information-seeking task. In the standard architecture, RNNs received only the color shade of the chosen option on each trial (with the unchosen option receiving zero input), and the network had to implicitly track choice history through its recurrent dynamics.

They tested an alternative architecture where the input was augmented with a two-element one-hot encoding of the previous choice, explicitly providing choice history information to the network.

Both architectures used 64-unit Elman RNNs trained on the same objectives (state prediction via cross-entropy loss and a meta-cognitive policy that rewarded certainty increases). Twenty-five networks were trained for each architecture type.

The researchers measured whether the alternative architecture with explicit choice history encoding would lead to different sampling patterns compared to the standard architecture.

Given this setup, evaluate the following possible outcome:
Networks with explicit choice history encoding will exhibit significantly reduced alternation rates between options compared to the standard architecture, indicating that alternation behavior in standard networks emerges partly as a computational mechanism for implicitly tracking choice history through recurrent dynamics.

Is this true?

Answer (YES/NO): NO